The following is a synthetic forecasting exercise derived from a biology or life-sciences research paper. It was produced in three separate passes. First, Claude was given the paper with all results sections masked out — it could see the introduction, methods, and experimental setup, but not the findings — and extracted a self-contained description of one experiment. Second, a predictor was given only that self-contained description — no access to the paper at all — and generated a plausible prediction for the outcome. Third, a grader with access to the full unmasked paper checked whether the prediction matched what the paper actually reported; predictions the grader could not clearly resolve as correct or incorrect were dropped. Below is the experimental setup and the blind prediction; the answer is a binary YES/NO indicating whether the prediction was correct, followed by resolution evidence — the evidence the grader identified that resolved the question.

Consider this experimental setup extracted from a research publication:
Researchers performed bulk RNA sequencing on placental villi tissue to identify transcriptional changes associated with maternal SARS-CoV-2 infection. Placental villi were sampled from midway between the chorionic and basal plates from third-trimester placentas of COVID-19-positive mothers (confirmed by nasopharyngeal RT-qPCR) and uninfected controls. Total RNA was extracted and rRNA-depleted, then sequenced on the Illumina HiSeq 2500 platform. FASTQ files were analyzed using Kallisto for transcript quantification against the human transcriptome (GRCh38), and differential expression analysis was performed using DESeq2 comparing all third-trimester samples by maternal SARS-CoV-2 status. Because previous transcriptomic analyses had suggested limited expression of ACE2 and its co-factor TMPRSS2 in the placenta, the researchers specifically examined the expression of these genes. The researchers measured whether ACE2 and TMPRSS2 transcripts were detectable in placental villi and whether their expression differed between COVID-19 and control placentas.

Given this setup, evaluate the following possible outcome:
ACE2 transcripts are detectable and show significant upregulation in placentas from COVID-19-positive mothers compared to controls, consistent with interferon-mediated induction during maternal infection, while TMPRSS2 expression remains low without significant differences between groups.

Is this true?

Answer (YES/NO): NO